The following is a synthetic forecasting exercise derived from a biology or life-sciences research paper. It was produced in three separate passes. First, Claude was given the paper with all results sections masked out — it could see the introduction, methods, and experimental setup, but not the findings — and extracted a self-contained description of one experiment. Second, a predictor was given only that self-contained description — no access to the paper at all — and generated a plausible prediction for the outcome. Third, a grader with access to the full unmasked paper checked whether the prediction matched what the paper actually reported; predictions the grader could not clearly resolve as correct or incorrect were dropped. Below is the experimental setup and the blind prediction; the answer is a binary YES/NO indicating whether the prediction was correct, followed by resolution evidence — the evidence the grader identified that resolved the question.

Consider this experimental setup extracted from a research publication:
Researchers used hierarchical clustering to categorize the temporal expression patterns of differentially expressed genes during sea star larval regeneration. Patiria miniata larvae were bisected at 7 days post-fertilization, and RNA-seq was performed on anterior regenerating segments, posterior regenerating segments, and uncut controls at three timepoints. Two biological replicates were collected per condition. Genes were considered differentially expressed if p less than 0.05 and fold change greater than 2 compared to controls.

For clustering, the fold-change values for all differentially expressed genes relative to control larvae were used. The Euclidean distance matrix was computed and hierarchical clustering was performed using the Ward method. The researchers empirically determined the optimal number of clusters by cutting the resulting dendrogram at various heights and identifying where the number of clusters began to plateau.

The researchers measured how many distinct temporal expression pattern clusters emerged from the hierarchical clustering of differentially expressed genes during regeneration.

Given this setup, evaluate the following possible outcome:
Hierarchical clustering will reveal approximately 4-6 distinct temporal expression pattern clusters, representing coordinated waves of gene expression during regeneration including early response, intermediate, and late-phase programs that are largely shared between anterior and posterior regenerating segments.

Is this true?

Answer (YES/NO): NO